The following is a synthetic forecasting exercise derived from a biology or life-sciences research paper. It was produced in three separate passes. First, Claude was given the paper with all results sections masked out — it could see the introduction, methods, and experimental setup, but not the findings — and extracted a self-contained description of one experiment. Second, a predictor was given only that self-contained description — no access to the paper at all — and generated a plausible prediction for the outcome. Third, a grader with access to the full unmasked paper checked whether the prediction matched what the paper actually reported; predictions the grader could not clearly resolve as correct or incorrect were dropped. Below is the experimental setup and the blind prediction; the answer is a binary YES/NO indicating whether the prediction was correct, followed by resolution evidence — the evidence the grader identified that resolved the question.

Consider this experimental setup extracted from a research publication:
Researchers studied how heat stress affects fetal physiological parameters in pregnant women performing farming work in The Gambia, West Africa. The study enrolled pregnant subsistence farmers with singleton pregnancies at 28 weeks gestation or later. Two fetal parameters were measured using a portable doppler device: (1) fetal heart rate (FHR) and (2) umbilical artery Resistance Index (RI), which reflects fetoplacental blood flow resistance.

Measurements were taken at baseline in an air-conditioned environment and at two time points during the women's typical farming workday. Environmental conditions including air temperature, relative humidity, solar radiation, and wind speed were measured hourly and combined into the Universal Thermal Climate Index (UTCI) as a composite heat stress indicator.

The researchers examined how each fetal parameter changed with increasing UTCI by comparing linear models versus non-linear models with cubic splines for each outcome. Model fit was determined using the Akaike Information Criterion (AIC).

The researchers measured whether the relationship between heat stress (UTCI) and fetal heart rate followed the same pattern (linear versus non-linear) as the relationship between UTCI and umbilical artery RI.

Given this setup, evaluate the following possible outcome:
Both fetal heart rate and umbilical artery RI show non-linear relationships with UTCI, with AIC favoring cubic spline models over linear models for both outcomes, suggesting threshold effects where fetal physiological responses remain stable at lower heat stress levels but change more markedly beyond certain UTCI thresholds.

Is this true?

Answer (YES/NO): NO